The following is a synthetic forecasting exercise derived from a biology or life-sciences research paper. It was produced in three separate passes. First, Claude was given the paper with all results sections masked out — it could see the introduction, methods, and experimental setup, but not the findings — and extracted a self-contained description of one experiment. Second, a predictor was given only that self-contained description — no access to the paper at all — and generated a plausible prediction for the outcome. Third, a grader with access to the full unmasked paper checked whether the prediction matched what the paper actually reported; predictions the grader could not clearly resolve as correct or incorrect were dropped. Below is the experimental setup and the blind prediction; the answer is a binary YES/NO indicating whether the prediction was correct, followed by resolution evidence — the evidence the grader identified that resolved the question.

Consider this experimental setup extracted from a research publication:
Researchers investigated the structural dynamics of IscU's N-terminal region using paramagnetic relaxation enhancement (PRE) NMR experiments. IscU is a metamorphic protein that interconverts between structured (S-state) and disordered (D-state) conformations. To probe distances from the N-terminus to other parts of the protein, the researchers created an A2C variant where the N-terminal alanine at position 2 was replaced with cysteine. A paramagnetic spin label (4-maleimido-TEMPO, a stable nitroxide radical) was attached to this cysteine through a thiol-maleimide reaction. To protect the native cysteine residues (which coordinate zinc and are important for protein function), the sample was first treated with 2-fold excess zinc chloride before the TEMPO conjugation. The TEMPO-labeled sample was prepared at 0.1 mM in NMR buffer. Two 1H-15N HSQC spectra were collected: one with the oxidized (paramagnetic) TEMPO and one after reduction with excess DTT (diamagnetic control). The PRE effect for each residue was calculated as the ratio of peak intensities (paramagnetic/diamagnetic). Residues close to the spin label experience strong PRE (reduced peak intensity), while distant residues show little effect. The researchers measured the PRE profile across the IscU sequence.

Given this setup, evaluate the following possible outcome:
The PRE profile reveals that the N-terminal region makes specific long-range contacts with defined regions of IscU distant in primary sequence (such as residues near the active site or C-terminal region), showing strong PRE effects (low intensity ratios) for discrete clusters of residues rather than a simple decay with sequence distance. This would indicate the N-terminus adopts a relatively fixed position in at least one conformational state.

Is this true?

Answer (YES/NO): NO